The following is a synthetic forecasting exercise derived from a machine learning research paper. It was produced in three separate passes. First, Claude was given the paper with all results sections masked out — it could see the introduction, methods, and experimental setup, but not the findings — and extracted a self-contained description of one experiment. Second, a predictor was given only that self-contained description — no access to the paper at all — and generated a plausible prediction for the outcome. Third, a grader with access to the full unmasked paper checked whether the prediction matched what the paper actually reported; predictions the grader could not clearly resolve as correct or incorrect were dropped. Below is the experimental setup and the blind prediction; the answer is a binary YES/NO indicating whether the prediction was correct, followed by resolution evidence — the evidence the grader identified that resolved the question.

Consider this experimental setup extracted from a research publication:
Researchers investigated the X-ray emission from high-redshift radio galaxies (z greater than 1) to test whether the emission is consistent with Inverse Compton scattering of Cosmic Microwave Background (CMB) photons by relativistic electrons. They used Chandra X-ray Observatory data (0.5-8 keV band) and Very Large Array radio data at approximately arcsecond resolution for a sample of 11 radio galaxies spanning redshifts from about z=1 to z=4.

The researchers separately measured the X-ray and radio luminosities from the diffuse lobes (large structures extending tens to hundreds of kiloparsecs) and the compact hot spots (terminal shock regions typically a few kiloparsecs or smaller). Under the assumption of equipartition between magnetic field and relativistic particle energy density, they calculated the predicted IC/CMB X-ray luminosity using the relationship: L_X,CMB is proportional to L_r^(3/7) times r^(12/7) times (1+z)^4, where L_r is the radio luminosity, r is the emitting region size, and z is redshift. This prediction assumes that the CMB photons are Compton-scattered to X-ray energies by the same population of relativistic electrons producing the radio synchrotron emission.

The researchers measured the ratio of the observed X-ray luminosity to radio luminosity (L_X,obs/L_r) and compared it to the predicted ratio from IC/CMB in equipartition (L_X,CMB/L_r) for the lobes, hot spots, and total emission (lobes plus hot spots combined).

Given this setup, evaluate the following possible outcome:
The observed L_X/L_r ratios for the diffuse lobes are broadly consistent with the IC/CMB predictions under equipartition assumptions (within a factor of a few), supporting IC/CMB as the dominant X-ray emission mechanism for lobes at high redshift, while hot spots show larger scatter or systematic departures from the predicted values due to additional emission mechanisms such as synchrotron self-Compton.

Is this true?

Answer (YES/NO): YES